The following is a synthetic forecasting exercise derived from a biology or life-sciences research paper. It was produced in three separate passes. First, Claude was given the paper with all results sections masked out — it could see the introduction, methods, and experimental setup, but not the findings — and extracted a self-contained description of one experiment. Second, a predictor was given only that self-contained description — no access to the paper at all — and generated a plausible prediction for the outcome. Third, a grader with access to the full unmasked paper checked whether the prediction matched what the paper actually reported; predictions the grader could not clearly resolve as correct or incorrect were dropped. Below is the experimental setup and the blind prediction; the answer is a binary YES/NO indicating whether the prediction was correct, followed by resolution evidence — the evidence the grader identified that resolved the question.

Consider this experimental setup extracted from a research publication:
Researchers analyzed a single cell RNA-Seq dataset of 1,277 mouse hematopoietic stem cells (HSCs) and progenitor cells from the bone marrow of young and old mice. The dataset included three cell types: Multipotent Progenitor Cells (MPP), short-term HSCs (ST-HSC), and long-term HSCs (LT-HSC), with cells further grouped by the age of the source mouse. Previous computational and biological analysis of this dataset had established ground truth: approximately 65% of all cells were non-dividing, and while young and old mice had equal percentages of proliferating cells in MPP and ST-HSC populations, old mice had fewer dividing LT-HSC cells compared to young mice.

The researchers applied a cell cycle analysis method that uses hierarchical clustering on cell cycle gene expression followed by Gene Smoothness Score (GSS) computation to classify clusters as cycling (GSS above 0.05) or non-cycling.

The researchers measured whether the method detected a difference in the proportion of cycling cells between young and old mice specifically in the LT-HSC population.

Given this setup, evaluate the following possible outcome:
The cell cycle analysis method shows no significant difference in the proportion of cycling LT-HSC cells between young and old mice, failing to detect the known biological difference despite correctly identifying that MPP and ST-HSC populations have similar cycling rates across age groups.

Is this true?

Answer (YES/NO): NO